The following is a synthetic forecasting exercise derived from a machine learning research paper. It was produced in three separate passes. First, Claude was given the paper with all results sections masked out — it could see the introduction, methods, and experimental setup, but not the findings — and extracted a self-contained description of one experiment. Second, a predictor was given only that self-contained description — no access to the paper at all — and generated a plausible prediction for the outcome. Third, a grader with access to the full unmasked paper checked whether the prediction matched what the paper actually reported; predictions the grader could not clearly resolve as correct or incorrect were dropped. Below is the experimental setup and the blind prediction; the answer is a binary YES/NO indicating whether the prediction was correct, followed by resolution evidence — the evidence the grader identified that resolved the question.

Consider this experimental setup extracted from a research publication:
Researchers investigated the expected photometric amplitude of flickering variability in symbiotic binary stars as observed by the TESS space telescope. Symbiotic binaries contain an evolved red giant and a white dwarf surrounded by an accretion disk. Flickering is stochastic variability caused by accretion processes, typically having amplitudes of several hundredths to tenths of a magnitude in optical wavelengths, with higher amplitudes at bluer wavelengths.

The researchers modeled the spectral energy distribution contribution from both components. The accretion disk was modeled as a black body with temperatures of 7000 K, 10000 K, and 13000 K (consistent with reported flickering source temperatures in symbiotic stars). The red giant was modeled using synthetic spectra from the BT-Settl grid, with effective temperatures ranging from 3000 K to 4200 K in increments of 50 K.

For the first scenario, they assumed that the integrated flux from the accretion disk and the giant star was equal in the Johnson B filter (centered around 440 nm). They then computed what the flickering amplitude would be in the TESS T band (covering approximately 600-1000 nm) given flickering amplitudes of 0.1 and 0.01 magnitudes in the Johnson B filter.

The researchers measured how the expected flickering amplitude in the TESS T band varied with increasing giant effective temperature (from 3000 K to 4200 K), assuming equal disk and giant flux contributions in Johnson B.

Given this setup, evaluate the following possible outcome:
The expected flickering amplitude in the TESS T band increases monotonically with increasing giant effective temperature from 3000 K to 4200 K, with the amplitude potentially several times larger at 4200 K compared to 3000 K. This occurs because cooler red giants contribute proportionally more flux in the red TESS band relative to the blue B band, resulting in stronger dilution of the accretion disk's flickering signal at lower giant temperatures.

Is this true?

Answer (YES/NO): YES